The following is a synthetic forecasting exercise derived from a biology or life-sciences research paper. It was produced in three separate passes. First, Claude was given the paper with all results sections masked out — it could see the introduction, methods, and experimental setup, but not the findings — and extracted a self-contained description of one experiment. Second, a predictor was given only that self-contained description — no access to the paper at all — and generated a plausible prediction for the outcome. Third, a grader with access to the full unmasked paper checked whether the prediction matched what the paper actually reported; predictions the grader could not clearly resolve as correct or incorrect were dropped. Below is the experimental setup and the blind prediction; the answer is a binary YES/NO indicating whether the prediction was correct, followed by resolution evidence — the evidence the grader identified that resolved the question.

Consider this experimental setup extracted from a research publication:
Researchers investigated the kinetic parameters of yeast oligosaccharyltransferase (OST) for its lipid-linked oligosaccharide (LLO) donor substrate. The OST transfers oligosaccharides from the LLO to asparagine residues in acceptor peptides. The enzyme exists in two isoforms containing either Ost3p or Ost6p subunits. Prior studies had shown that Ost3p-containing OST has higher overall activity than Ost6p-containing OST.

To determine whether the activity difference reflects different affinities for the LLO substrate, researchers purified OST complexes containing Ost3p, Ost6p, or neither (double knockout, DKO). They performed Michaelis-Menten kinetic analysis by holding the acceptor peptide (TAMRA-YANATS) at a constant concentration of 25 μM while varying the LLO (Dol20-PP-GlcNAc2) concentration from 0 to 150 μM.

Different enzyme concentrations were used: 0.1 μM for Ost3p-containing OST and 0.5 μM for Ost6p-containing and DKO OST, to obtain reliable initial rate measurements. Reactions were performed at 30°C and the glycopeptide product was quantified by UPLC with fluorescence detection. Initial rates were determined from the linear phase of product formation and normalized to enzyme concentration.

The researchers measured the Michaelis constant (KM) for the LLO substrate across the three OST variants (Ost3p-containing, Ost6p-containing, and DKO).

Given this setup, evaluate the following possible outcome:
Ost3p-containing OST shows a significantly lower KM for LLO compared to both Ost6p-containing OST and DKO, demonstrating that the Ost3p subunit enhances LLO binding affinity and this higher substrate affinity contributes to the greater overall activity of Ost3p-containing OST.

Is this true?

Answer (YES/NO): NO